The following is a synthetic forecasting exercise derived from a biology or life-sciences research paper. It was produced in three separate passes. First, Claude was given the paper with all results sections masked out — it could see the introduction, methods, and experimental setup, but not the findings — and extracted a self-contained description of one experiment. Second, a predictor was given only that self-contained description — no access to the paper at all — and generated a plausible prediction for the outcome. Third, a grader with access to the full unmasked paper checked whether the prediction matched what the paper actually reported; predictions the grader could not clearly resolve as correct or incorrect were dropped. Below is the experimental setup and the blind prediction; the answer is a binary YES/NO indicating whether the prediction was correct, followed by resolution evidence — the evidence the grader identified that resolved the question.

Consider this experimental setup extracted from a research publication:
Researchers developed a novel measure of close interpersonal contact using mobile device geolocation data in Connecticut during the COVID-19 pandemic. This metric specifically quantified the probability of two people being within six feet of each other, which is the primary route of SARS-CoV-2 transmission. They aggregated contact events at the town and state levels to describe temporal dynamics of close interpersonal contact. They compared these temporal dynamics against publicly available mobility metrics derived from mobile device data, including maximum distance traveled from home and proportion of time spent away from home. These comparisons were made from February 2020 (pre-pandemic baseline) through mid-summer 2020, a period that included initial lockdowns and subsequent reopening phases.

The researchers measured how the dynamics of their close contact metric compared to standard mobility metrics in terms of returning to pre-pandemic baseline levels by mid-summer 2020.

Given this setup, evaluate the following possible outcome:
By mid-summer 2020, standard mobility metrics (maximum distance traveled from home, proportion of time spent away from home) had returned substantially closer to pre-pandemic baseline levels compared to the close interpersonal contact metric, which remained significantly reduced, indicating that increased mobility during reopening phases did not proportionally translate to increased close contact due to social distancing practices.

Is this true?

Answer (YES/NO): YES